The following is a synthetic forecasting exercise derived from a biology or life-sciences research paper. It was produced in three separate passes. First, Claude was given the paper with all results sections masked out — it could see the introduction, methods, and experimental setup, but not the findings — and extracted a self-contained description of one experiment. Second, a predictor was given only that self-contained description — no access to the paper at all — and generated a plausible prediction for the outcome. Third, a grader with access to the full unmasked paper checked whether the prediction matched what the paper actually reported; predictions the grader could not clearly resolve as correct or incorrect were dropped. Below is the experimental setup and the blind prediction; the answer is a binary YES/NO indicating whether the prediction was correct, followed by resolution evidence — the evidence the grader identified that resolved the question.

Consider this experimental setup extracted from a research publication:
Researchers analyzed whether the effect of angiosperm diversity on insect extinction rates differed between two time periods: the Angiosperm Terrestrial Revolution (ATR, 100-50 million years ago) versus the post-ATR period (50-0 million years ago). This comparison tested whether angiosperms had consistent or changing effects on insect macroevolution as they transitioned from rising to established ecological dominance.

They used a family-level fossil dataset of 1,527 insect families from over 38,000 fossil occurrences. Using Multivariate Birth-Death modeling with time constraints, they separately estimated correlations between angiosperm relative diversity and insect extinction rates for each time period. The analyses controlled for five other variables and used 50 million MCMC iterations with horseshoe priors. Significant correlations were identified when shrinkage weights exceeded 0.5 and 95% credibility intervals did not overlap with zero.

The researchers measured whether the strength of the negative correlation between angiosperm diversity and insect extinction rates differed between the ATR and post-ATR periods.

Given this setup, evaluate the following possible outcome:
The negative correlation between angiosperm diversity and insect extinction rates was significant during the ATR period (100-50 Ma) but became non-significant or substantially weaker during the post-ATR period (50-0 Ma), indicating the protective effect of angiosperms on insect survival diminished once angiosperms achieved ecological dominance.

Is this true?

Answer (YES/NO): YES